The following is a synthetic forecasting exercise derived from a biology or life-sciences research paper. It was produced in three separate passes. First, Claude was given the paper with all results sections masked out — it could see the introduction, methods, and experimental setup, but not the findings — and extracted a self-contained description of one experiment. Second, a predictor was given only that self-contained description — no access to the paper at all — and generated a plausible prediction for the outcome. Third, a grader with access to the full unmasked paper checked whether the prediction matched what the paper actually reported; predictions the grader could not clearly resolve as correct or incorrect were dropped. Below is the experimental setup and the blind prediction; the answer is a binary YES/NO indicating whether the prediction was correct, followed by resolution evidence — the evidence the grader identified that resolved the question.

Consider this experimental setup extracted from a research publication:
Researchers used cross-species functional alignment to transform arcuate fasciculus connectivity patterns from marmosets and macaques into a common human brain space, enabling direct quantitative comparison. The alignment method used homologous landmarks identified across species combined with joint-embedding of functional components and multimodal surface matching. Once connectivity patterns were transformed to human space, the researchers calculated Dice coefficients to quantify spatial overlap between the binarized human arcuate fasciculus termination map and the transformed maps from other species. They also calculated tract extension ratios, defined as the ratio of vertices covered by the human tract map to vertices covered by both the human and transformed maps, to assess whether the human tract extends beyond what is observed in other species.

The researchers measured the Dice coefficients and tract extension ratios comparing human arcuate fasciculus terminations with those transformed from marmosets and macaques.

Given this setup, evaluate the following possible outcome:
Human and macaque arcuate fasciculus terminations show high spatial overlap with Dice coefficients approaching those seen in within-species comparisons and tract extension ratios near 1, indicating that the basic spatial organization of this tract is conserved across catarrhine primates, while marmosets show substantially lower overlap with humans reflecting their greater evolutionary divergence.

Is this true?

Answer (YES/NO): NO